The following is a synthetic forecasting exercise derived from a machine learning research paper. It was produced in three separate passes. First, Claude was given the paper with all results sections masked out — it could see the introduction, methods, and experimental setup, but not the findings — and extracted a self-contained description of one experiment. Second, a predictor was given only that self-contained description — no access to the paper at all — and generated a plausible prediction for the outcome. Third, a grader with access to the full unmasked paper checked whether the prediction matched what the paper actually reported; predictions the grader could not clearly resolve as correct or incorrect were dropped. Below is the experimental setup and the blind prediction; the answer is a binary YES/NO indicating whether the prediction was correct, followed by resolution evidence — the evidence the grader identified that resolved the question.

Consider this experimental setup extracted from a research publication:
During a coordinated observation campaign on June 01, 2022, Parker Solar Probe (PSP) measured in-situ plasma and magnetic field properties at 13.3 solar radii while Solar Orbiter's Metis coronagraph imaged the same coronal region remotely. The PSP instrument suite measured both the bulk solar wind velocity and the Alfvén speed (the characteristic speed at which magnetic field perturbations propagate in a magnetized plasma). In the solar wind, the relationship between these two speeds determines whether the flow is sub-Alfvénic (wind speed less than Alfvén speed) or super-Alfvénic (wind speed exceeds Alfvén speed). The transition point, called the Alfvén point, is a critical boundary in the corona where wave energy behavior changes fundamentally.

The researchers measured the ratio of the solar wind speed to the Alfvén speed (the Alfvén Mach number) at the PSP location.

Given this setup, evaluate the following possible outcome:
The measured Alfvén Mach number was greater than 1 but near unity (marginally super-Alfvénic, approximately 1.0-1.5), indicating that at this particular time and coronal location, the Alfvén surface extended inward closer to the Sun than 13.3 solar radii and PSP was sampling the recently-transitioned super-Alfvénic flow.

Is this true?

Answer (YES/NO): NO